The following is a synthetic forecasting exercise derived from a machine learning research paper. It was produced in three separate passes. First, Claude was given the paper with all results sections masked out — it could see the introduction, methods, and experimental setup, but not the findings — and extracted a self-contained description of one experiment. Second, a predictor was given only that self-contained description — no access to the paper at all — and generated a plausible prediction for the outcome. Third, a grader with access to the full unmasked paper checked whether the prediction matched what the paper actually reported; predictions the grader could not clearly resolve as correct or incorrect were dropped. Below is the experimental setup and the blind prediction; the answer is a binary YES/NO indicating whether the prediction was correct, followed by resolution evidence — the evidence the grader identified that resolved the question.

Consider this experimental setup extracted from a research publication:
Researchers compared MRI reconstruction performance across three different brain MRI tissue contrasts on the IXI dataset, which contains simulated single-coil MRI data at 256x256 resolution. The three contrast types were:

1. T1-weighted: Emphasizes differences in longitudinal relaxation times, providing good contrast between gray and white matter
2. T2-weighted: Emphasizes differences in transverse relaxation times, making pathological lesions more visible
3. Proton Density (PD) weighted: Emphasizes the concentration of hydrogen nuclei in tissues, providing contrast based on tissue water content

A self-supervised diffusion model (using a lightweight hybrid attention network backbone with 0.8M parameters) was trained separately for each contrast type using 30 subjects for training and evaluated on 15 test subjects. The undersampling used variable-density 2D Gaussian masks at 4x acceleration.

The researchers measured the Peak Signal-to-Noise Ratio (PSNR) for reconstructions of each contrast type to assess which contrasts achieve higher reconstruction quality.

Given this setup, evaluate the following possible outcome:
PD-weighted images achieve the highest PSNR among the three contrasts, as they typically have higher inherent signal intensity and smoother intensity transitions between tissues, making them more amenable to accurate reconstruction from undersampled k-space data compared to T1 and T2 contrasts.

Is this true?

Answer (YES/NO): NO